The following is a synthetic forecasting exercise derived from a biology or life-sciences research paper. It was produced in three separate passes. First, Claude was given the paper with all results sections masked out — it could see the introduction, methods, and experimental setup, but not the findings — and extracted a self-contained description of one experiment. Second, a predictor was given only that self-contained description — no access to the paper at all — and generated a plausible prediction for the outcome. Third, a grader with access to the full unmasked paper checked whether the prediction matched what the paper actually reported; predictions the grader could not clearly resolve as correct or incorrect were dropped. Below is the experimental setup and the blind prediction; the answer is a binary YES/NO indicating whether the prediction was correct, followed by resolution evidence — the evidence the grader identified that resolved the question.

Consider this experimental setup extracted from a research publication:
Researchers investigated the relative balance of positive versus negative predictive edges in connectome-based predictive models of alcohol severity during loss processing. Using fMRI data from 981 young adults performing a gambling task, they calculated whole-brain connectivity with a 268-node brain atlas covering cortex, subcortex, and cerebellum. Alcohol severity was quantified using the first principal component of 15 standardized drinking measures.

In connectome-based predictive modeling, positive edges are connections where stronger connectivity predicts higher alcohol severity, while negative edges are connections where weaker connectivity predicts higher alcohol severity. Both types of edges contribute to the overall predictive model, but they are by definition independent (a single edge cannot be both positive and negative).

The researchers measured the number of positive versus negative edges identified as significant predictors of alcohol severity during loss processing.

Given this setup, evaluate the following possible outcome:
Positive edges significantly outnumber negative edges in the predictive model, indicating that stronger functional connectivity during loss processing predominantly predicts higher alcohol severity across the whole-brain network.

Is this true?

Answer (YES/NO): NO